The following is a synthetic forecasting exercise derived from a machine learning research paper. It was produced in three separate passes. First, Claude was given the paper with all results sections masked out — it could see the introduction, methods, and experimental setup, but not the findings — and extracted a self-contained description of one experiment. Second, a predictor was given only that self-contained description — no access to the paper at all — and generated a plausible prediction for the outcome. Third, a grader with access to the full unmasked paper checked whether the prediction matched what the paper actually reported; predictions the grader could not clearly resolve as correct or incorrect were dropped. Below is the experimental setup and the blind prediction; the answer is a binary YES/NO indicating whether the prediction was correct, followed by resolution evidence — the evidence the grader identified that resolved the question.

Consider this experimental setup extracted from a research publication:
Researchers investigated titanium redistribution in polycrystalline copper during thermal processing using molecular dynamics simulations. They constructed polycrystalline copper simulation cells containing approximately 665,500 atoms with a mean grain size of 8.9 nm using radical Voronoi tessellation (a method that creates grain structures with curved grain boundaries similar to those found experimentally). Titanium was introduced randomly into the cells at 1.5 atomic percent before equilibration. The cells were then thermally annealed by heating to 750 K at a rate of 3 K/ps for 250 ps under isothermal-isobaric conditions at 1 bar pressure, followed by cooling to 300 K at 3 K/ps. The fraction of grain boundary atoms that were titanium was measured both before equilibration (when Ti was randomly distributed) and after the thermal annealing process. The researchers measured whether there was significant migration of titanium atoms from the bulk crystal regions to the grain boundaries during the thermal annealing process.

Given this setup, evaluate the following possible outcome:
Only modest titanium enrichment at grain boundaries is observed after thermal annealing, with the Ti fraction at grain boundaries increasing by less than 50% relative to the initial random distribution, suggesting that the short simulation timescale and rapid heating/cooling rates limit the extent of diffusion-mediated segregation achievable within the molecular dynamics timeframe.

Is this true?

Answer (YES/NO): YES